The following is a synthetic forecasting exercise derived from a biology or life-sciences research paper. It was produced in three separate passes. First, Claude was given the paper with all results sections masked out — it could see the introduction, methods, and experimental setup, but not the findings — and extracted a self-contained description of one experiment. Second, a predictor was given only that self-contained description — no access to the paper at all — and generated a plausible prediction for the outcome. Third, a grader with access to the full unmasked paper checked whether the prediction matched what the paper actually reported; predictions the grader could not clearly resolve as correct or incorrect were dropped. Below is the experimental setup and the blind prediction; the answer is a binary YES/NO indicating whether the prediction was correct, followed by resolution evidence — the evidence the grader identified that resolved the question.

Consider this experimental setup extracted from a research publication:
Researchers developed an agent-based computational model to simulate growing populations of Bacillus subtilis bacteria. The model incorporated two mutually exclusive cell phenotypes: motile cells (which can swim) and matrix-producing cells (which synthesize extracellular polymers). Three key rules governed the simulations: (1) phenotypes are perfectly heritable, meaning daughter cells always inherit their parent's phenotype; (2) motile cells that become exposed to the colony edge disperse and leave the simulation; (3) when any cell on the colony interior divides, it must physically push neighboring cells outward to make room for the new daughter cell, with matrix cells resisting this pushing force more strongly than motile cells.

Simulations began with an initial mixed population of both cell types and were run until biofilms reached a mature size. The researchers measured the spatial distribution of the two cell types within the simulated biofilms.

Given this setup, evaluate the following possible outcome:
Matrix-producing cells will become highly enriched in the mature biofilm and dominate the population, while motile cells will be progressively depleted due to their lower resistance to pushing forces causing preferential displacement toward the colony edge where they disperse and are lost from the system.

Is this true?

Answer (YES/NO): NO